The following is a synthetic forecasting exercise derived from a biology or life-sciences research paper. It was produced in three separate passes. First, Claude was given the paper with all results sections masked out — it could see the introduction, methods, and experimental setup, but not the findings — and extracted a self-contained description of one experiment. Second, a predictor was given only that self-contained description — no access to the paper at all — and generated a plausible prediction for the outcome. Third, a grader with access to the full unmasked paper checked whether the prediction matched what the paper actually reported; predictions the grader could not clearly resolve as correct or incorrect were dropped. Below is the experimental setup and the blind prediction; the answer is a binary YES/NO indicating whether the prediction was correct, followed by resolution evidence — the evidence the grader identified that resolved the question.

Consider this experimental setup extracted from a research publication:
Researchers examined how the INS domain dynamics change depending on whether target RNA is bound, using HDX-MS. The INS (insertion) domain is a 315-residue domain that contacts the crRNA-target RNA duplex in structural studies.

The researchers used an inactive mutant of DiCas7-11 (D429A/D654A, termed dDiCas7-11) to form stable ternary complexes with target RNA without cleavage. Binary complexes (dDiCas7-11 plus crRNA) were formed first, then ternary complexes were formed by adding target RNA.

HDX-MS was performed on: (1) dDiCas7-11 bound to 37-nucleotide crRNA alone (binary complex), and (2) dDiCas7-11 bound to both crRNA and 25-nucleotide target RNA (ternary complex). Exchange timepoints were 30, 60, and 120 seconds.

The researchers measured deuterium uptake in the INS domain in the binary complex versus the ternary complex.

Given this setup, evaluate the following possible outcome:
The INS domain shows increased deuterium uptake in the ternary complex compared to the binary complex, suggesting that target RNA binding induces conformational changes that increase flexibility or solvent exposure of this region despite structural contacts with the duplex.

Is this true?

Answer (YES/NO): YES